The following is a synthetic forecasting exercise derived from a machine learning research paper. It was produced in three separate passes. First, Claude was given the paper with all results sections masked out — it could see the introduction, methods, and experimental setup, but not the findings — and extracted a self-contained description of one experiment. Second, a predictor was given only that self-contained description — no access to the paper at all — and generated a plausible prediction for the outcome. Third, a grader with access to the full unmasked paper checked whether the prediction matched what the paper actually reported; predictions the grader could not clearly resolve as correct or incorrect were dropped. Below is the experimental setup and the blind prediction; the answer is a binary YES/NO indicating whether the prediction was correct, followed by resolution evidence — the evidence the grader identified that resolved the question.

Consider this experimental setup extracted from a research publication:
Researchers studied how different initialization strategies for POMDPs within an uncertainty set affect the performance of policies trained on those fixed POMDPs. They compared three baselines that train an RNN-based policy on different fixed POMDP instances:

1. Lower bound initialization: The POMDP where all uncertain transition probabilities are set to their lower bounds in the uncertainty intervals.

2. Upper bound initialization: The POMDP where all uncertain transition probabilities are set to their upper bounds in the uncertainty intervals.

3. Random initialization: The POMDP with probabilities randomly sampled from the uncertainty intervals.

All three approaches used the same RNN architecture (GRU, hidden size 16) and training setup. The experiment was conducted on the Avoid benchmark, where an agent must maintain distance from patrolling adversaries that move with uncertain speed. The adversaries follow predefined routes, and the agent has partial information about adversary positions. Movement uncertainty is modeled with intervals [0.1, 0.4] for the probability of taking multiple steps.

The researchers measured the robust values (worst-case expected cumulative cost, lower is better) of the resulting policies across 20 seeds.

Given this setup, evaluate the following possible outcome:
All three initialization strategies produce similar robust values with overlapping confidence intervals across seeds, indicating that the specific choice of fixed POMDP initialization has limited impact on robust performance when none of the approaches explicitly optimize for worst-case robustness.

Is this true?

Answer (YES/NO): NO